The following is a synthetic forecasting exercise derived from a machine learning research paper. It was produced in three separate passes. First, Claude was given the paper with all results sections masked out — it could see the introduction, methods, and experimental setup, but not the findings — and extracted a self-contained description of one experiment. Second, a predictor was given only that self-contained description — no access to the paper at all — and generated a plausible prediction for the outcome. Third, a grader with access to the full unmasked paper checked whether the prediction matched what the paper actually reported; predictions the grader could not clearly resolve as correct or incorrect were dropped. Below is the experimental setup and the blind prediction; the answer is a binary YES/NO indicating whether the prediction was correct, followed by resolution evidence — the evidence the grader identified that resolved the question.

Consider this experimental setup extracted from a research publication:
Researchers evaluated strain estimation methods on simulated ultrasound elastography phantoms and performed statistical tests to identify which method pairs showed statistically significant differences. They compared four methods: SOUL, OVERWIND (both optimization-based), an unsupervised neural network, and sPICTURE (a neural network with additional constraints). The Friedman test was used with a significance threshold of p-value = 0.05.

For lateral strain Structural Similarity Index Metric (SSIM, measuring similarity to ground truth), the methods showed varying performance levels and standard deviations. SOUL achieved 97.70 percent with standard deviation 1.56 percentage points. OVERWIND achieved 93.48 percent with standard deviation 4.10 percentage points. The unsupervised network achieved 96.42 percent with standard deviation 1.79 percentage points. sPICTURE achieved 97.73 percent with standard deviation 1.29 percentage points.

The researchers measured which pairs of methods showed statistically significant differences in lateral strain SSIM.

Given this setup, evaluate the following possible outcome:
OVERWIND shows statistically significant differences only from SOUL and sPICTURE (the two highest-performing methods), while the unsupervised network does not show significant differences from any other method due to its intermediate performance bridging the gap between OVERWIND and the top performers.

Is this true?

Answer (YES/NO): NO